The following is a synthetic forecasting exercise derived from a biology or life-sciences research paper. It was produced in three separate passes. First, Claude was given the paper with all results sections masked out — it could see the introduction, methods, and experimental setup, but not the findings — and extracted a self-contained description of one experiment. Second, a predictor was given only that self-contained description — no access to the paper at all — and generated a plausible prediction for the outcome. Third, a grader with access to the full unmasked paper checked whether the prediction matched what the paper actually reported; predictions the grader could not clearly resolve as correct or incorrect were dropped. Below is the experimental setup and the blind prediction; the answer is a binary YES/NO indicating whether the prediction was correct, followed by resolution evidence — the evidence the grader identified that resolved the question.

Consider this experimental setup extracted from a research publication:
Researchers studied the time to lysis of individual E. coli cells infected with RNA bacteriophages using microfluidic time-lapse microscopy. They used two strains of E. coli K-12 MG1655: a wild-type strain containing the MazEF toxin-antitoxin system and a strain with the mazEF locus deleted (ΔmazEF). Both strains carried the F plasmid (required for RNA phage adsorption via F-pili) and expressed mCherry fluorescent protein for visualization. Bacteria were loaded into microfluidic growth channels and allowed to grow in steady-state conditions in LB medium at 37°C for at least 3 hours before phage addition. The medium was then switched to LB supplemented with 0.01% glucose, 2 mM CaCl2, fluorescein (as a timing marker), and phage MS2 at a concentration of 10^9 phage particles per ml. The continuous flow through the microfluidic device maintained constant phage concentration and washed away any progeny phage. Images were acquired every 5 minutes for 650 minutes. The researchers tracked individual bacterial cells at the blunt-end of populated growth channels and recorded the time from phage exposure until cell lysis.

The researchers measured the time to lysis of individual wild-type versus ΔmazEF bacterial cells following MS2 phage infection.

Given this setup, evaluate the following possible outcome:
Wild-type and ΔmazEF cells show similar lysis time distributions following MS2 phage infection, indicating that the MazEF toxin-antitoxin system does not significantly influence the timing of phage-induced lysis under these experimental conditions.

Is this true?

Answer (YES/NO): NO